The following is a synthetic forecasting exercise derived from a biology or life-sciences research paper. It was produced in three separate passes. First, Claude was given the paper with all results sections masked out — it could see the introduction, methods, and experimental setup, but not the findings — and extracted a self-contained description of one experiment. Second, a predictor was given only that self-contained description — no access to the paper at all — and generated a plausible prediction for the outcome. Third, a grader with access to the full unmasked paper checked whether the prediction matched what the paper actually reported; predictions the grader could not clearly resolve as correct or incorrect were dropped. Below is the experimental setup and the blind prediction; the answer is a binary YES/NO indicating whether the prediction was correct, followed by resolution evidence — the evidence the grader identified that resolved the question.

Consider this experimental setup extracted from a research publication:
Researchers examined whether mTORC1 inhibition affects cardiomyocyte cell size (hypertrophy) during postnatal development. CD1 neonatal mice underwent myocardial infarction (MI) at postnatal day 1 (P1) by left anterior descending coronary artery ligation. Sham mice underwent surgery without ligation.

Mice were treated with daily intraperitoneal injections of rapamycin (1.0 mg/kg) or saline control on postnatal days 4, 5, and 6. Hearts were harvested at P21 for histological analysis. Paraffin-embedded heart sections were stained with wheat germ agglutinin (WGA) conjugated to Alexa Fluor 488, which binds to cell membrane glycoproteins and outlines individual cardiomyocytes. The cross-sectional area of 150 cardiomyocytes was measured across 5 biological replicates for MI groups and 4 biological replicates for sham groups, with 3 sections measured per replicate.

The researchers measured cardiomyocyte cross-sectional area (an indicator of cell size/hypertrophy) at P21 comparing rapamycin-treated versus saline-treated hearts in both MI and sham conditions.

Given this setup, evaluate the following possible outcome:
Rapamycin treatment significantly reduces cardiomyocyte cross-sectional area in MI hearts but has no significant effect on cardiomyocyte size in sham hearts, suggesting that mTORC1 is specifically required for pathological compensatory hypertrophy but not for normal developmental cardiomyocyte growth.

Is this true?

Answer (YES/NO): NO